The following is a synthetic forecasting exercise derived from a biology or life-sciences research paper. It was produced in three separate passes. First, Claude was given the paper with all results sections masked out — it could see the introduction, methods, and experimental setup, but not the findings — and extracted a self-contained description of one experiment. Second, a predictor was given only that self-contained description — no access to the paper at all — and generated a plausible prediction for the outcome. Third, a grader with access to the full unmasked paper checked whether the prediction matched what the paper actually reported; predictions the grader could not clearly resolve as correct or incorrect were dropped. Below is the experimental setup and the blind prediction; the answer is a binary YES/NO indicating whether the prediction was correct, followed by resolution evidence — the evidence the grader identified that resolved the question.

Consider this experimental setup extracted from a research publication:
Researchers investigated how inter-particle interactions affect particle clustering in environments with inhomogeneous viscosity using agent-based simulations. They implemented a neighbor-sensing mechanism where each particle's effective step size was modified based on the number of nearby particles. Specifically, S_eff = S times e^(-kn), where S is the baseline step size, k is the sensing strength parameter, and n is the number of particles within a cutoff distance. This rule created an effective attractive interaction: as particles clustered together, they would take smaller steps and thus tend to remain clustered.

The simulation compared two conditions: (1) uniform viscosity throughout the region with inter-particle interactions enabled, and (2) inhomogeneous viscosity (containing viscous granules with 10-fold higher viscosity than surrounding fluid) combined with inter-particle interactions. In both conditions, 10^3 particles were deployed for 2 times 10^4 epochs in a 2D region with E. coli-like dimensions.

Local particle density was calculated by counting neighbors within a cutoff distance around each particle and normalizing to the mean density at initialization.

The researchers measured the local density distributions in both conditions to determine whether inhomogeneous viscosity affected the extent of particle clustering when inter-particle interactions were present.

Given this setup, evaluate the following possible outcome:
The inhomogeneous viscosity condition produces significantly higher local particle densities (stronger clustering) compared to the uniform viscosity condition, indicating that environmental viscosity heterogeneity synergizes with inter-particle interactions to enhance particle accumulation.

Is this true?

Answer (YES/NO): YES